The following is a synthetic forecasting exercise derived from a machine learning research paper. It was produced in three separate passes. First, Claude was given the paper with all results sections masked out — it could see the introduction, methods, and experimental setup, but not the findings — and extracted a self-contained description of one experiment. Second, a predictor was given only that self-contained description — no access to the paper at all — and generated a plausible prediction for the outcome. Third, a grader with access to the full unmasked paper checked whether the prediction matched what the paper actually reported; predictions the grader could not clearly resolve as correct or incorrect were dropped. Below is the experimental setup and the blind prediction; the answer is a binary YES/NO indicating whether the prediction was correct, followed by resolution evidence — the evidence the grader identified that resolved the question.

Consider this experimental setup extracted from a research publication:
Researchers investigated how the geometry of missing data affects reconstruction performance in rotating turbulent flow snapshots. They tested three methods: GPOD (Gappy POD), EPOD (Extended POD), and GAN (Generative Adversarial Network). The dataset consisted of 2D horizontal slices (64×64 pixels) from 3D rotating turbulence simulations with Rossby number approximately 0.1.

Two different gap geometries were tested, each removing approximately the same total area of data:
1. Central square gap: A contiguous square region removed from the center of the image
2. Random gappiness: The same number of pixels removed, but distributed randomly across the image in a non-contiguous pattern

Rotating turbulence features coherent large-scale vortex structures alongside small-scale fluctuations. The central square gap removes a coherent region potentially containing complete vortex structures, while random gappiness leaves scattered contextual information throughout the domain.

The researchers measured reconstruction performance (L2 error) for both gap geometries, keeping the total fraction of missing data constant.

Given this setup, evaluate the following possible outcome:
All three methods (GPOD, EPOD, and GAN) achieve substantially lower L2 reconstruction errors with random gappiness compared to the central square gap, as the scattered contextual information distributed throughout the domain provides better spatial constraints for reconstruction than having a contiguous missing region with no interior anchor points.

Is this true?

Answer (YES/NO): YES